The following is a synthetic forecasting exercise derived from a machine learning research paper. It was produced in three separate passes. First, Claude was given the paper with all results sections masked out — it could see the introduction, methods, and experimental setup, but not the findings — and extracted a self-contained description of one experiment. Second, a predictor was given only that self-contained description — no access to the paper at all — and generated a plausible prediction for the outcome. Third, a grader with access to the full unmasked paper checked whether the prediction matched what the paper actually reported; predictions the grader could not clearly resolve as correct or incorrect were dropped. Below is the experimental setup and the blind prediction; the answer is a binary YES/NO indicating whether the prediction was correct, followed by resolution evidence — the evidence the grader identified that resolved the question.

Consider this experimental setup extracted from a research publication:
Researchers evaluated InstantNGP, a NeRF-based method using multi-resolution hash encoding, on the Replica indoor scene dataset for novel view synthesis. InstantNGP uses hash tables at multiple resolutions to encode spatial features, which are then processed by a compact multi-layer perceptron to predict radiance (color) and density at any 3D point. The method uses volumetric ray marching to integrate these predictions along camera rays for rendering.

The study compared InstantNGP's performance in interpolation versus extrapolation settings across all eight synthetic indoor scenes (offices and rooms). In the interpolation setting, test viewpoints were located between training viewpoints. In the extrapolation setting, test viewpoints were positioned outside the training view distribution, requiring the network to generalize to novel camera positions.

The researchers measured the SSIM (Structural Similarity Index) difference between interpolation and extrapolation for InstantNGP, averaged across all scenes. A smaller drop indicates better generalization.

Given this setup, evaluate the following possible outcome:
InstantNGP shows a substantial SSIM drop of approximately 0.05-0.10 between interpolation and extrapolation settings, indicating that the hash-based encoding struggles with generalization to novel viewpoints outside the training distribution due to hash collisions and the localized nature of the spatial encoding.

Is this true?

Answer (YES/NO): NO